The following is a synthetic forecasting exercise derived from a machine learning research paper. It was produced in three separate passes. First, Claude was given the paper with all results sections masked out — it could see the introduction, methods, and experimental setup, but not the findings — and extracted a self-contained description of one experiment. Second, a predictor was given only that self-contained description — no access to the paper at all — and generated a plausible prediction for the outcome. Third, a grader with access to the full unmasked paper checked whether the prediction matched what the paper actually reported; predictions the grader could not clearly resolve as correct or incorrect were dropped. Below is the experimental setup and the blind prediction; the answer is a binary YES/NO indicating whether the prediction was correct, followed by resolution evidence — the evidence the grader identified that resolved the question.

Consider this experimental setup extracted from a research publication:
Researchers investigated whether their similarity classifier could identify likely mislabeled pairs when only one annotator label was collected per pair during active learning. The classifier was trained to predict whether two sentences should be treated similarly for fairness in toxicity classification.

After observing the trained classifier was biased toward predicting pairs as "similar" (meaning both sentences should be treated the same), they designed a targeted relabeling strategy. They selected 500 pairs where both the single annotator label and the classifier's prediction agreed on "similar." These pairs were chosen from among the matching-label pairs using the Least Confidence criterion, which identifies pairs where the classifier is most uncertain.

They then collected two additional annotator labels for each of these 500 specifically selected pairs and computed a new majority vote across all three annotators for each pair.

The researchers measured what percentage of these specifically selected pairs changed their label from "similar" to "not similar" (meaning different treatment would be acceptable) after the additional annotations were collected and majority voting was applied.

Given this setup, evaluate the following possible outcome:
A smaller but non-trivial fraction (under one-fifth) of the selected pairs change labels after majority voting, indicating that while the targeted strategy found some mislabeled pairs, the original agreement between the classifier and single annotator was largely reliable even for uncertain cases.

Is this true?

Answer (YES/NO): NO